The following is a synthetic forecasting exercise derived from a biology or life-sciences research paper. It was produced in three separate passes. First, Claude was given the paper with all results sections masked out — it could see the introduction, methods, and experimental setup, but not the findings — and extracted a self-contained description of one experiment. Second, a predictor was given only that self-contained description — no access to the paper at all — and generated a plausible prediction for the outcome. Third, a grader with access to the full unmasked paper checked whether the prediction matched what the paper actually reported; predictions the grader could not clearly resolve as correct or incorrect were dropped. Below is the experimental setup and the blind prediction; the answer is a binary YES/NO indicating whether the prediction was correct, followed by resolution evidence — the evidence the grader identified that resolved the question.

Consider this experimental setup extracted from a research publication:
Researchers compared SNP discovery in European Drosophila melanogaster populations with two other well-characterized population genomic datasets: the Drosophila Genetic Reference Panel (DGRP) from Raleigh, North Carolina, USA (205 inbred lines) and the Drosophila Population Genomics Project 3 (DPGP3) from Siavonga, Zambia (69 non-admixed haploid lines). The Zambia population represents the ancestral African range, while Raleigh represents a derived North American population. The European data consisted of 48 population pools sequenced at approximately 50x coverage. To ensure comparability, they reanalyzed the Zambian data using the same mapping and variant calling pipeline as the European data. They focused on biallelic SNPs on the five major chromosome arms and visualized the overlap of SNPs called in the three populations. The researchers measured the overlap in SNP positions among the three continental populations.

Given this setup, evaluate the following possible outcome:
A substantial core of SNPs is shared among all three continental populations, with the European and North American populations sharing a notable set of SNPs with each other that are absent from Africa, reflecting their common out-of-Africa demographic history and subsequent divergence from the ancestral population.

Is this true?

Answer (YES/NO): YES